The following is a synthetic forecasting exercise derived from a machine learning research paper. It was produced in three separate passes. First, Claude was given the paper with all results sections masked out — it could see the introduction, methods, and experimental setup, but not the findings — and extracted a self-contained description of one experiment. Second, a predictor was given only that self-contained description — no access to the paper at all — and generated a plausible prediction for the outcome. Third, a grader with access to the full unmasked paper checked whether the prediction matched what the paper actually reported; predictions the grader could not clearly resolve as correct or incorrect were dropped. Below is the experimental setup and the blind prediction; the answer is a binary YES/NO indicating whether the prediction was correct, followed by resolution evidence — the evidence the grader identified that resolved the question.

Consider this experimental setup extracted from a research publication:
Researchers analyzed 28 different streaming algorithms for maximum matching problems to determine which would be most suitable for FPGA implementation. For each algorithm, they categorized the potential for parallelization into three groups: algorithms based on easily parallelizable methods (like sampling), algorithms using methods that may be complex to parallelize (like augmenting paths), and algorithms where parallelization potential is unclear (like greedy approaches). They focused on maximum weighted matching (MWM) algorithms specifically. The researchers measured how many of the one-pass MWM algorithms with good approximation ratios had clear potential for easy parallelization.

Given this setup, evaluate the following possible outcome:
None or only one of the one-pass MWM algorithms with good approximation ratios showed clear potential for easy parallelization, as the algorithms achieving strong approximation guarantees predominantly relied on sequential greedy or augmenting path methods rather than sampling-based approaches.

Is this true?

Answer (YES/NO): YES